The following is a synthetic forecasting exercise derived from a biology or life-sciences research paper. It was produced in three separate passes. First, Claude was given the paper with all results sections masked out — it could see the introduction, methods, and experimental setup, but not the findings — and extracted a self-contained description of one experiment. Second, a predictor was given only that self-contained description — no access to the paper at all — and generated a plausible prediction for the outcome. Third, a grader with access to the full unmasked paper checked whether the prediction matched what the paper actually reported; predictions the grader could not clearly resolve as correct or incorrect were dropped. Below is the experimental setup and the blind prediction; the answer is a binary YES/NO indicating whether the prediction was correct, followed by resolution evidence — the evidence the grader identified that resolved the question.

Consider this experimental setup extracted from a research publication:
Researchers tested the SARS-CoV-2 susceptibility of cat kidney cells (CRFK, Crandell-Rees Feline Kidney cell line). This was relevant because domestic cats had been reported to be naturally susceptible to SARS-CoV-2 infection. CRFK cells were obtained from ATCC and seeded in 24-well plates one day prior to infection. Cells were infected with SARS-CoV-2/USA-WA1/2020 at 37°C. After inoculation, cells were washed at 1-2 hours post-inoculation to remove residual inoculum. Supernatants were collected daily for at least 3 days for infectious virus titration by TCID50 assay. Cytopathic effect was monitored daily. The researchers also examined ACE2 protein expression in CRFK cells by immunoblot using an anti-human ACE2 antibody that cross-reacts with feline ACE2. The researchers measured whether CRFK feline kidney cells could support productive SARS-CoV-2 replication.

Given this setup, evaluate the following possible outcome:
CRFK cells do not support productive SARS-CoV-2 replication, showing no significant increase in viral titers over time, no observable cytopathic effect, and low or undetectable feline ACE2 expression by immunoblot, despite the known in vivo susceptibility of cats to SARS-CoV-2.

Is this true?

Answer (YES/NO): NO